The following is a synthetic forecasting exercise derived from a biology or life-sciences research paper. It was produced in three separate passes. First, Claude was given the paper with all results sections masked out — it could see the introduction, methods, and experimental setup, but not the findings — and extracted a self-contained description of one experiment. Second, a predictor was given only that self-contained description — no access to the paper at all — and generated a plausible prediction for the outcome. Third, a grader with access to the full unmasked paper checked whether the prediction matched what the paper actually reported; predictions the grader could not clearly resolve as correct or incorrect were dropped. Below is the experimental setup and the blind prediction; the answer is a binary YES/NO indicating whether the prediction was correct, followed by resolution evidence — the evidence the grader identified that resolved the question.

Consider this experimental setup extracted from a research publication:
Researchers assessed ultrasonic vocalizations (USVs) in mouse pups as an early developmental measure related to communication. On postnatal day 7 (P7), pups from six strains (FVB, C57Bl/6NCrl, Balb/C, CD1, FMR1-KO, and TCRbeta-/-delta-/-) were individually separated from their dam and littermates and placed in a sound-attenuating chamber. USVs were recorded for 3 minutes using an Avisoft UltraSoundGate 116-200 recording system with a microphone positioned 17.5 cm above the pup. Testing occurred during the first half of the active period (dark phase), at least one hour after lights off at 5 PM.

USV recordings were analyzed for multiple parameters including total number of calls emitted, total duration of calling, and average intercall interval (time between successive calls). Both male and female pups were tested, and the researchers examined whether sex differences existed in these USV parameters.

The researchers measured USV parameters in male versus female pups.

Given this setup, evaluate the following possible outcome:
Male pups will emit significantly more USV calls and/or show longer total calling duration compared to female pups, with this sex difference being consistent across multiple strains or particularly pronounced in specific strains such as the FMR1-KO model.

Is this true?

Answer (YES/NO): NO